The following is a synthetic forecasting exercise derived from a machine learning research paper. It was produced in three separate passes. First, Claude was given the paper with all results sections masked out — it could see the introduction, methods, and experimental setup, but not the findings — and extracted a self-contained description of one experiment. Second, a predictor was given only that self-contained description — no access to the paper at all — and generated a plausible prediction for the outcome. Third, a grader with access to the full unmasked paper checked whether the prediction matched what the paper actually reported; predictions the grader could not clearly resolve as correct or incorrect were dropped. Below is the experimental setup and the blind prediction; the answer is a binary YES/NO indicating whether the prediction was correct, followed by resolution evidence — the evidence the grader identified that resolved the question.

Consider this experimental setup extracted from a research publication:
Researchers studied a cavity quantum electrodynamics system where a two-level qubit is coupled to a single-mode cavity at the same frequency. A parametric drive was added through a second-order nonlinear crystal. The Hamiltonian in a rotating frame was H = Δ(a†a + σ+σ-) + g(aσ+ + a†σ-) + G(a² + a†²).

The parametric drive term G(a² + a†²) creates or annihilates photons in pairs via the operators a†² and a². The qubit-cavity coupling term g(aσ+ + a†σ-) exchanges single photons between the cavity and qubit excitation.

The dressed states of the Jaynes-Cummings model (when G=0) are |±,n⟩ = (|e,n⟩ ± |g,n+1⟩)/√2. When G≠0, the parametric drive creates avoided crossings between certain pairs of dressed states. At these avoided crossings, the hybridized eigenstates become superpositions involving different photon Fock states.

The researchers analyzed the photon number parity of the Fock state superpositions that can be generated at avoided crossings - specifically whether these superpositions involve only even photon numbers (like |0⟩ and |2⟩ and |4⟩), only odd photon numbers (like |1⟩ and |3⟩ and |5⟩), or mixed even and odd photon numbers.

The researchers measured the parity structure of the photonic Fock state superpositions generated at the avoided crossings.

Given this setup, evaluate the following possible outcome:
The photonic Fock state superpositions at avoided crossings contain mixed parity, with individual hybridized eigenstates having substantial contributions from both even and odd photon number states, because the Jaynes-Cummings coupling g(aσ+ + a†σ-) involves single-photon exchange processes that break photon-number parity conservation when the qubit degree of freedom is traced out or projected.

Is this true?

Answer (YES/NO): NO